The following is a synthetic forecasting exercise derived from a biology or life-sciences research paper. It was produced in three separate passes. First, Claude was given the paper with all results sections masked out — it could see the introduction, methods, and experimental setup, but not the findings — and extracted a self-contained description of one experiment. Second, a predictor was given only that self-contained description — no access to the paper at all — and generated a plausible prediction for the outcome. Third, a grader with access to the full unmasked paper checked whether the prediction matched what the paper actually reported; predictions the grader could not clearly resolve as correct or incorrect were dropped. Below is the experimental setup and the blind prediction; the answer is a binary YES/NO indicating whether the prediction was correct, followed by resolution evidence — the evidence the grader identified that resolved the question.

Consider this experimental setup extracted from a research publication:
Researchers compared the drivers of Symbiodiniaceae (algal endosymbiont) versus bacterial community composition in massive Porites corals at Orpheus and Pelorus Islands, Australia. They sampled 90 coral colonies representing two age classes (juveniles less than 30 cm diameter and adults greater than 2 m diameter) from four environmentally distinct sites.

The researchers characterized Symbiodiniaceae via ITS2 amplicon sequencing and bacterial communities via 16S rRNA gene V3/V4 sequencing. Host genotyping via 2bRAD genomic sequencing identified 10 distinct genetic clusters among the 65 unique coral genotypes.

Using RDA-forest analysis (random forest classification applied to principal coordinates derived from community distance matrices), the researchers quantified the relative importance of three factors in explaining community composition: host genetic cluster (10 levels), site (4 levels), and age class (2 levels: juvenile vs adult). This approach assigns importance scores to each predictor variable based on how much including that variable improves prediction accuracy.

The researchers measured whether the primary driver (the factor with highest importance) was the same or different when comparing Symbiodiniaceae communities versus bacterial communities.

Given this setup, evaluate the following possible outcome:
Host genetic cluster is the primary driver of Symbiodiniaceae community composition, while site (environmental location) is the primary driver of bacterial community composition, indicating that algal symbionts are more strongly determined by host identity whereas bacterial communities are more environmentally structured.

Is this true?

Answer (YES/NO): NO